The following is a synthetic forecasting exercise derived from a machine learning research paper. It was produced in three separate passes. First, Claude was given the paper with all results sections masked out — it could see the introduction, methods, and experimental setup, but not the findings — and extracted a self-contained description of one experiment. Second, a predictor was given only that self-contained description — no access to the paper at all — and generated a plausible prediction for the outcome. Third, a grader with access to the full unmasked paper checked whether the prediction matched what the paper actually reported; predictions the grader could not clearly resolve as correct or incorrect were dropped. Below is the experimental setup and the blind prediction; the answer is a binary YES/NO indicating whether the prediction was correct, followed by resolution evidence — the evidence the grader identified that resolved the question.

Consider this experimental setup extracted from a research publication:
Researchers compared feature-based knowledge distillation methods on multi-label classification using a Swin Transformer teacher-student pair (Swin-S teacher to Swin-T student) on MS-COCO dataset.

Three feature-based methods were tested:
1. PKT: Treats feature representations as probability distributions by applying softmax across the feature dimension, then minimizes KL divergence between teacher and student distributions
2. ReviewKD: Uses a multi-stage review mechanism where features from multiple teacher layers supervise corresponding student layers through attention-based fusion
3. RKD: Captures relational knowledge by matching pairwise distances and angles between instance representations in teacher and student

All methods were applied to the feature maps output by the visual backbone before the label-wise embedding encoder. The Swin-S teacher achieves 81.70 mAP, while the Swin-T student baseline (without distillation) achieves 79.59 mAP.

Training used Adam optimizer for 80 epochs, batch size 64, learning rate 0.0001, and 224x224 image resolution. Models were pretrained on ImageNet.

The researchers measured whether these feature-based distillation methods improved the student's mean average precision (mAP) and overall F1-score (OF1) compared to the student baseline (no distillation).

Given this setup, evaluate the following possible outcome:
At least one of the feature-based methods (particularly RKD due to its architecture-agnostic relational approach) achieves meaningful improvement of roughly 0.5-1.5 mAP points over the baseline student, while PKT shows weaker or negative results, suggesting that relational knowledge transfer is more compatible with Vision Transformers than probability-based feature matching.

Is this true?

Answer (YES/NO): NO